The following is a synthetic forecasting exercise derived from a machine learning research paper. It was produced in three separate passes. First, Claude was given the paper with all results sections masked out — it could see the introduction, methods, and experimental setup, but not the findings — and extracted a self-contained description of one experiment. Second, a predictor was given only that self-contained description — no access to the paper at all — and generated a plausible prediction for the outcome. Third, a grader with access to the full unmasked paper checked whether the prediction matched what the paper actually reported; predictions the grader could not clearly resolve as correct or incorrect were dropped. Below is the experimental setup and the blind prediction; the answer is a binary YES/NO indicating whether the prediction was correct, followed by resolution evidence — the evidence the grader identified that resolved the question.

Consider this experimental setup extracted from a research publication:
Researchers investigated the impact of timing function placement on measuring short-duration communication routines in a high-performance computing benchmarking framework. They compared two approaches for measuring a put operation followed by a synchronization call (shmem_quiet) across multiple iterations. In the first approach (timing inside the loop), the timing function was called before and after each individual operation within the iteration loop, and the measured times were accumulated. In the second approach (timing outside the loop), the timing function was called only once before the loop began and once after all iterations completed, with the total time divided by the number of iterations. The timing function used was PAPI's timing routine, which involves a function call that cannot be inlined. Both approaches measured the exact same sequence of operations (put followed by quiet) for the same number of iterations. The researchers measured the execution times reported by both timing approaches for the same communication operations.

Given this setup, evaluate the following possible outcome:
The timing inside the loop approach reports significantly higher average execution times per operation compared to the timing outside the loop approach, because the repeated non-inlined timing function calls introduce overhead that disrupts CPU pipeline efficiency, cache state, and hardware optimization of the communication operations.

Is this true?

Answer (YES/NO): YES